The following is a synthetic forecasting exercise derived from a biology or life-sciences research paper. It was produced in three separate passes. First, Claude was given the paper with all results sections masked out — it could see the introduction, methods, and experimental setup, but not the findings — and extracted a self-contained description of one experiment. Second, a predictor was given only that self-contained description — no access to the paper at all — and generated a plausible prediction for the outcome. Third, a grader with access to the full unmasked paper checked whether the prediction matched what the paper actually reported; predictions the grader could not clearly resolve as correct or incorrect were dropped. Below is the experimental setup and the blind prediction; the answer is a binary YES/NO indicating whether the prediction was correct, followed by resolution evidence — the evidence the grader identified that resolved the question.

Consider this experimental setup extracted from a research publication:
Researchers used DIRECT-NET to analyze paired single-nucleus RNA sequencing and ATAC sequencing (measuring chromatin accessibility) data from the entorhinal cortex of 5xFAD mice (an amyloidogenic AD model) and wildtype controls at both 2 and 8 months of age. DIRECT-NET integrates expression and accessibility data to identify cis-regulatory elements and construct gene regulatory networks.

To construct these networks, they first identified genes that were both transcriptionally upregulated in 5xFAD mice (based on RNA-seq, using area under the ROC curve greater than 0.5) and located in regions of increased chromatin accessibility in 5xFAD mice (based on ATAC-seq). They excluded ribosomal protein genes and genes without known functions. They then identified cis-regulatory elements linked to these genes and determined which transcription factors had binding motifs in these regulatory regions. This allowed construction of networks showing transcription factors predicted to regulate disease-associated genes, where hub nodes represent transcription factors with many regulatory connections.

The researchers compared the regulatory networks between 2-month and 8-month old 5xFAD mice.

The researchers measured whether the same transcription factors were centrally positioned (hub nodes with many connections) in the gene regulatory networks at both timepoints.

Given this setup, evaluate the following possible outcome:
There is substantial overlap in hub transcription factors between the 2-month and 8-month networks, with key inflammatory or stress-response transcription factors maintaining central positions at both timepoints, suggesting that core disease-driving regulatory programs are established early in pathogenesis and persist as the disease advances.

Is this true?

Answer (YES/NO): NO